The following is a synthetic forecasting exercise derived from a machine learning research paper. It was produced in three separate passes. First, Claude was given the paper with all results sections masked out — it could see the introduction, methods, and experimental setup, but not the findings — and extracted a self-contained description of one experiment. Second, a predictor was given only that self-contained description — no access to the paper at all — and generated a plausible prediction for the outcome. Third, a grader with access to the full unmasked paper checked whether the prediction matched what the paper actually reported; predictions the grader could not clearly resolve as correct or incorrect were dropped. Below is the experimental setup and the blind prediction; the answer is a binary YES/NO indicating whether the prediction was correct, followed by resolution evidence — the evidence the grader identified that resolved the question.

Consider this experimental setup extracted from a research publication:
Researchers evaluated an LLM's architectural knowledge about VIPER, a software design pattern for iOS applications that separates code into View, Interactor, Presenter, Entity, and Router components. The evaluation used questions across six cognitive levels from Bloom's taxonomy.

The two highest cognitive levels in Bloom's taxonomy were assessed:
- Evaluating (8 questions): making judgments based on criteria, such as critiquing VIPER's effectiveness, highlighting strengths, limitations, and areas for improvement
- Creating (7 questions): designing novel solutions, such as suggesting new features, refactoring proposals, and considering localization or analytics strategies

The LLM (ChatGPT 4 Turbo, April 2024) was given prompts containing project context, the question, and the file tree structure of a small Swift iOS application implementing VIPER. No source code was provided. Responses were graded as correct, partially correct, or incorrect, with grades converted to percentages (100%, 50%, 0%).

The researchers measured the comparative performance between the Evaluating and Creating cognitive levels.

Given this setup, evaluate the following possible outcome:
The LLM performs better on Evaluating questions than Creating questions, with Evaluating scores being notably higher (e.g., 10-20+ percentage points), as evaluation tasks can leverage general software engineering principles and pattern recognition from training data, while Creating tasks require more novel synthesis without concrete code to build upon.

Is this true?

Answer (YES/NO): NO